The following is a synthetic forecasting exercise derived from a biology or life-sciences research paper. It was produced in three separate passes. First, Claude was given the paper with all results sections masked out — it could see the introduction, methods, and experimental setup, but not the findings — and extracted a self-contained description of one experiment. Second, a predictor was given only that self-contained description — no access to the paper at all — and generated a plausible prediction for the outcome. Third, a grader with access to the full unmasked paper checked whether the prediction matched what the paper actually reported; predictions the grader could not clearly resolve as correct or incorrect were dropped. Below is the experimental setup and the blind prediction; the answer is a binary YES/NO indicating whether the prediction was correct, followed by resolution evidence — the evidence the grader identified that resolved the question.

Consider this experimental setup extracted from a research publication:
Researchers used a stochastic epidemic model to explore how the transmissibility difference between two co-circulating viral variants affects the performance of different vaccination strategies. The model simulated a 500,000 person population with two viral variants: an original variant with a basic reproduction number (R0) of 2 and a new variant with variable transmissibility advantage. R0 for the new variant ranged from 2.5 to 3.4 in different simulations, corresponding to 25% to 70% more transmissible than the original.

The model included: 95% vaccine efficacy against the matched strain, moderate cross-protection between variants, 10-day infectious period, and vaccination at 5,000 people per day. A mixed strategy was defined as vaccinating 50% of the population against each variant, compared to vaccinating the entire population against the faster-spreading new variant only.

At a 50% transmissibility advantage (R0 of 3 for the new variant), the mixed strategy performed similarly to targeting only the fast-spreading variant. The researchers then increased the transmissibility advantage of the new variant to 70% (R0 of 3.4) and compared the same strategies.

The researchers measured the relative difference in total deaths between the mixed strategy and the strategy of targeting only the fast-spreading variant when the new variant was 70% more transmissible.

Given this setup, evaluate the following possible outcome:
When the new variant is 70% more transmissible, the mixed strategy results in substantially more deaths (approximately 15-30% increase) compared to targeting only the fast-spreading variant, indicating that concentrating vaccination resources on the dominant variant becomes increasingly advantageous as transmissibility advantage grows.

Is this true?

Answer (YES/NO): NO